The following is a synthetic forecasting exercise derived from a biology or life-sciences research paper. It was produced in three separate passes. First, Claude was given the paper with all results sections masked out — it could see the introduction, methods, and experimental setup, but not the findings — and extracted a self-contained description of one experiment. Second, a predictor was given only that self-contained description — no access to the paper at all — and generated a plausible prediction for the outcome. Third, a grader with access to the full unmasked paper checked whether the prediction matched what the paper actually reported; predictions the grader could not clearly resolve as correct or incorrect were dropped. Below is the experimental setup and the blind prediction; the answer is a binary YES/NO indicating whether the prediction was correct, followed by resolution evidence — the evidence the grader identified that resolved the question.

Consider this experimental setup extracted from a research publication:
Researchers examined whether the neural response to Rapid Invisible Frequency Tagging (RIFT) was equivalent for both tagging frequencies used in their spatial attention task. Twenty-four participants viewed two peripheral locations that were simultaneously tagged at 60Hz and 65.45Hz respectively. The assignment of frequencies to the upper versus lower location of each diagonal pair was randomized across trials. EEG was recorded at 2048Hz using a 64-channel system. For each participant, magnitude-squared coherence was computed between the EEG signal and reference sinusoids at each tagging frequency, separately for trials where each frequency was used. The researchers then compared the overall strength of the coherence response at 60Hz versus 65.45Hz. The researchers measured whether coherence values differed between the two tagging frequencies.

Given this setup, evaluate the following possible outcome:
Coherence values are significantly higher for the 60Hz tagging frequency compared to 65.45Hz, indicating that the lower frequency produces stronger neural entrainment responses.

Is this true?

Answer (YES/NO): YES